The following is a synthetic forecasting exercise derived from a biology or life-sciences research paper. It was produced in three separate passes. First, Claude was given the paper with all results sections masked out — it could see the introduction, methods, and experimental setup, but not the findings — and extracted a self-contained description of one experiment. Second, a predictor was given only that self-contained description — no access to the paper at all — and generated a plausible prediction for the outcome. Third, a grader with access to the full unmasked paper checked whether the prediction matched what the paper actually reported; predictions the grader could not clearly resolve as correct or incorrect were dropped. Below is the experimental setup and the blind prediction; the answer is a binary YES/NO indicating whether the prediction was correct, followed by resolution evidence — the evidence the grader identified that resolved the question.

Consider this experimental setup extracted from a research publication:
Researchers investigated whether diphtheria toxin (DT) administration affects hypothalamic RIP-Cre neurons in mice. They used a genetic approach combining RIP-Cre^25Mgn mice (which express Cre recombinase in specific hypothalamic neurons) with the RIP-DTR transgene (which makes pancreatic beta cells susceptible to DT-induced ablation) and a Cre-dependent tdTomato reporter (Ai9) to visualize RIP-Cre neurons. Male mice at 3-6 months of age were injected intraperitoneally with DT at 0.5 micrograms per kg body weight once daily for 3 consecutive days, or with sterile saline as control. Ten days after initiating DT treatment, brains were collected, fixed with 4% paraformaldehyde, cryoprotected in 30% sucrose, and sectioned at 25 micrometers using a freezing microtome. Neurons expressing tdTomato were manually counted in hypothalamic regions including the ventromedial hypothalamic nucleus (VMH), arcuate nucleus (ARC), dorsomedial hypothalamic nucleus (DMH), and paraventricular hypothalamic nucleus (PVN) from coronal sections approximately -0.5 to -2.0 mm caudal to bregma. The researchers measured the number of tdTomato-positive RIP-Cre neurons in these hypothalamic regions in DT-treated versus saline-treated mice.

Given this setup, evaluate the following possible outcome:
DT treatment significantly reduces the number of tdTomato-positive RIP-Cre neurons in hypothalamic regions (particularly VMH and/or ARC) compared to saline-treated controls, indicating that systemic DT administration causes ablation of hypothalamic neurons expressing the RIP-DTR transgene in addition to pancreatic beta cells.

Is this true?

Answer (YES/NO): NO